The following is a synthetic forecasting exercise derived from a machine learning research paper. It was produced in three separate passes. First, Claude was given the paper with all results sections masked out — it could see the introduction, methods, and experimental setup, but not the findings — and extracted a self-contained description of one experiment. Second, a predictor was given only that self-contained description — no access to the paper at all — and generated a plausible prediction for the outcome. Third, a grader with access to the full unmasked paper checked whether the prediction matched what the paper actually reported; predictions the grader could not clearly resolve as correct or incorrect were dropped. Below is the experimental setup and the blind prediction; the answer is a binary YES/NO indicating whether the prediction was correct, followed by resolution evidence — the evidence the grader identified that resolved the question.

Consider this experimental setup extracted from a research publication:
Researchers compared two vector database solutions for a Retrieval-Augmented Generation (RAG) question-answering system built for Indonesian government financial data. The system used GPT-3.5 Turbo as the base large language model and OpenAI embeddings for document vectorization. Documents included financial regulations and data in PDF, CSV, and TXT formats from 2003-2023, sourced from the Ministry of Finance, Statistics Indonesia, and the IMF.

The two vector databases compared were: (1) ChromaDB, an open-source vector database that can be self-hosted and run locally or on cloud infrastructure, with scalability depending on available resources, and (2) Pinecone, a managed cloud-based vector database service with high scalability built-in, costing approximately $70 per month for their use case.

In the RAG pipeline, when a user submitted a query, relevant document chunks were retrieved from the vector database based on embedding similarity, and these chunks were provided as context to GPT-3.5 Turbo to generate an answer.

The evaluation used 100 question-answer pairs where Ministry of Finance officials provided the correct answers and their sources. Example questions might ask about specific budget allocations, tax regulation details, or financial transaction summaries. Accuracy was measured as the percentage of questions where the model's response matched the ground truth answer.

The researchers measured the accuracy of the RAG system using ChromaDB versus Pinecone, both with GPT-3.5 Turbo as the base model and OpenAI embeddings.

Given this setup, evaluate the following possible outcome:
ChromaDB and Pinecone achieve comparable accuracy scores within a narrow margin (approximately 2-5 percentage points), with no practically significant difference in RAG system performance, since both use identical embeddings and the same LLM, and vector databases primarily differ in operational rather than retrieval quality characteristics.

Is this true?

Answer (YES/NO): YES